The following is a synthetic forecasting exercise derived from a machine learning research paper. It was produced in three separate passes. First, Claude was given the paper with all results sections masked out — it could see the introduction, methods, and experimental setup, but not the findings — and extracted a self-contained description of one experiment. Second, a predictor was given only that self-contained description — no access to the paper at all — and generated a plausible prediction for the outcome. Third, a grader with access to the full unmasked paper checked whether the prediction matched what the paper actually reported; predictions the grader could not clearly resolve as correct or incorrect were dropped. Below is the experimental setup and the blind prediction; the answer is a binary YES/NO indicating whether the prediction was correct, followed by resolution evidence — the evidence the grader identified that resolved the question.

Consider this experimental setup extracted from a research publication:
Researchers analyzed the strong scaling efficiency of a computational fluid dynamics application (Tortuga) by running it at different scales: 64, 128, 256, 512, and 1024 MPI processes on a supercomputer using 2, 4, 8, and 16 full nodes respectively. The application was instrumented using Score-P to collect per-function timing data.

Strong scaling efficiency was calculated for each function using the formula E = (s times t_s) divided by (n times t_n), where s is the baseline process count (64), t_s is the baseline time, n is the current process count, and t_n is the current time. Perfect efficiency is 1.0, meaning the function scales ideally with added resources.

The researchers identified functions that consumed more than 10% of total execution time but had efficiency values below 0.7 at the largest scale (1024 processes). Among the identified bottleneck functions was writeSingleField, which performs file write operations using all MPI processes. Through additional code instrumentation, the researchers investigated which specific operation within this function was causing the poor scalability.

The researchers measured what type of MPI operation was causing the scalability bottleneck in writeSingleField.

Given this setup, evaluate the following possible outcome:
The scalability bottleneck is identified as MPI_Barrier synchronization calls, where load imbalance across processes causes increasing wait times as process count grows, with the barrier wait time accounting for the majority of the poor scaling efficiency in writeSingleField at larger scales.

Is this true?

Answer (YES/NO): NO